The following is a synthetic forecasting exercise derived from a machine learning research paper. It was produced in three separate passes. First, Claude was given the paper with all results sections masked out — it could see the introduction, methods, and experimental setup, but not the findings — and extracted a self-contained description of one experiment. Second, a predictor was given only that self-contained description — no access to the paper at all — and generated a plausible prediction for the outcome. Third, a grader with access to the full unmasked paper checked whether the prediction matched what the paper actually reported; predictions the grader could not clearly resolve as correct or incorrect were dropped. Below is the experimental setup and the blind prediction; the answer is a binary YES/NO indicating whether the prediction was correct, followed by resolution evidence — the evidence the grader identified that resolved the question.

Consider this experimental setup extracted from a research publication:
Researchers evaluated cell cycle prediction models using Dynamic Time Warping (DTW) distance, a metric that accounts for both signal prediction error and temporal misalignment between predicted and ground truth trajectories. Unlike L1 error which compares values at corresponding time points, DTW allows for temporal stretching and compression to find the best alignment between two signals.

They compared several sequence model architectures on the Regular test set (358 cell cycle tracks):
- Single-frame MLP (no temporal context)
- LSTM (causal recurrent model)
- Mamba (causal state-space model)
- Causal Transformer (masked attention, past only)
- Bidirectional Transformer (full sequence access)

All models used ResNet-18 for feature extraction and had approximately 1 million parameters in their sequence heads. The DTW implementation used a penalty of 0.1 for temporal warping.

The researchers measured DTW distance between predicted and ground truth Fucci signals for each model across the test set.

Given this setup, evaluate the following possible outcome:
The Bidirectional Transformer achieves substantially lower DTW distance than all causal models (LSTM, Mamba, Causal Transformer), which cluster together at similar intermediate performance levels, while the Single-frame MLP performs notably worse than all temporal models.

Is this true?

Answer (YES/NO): NO